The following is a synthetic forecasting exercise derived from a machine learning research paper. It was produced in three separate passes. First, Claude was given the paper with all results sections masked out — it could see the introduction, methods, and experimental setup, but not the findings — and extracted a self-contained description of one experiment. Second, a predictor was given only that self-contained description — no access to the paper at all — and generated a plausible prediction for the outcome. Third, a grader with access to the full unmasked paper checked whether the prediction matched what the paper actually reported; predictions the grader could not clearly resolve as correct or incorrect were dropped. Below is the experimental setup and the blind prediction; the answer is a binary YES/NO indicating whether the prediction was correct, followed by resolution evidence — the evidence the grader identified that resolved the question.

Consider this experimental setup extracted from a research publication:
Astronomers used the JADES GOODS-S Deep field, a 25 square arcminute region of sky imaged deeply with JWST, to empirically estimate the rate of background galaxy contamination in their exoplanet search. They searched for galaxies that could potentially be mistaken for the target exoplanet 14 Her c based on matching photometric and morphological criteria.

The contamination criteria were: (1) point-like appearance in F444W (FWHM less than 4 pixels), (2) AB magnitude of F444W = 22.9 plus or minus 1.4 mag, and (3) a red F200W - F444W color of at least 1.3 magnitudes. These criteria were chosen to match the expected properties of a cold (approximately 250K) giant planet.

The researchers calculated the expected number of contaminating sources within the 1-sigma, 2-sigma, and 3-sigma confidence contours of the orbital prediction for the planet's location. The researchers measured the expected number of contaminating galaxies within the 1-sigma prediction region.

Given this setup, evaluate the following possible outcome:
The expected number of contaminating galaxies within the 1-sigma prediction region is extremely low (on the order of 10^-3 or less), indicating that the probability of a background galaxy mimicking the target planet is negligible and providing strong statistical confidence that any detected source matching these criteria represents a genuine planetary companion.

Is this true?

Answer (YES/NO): YES